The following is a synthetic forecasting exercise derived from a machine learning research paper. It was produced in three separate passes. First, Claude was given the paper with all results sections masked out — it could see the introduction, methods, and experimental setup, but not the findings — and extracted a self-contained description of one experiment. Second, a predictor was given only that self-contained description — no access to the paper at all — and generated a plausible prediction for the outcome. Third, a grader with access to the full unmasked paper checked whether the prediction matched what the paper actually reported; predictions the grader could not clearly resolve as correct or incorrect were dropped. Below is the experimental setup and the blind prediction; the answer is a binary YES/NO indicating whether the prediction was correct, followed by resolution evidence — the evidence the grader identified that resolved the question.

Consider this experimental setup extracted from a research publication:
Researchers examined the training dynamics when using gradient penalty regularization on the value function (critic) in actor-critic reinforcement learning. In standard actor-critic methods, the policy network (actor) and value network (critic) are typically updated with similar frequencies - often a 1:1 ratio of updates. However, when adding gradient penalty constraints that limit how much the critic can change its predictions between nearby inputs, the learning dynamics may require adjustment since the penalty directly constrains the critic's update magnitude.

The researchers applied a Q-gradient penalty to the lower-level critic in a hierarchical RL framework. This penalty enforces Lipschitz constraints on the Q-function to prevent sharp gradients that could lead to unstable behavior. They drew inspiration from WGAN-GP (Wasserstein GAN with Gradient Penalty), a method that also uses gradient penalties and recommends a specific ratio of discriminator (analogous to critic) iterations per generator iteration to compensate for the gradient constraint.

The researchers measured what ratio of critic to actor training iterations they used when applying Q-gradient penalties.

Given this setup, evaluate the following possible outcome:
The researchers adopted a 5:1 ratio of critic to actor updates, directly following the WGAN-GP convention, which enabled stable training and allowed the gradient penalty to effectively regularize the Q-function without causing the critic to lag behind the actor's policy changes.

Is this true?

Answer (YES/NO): YES